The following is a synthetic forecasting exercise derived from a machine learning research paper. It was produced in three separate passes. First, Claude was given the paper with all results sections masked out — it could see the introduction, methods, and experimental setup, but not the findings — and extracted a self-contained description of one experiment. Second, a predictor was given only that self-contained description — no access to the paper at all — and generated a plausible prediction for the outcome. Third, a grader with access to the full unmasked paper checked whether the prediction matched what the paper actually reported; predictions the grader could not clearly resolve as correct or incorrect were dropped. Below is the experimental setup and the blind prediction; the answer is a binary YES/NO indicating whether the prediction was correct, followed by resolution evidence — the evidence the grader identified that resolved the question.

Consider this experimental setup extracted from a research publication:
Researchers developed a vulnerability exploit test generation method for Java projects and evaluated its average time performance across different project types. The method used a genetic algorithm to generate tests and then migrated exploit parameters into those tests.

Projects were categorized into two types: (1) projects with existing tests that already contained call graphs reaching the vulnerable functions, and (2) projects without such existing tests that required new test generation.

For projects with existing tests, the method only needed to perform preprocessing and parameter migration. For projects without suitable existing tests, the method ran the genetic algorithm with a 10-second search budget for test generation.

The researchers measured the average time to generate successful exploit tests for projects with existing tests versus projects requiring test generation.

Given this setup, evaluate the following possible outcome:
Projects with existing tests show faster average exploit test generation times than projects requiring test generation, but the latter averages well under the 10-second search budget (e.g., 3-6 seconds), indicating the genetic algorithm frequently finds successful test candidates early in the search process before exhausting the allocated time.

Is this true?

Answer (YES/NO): NO